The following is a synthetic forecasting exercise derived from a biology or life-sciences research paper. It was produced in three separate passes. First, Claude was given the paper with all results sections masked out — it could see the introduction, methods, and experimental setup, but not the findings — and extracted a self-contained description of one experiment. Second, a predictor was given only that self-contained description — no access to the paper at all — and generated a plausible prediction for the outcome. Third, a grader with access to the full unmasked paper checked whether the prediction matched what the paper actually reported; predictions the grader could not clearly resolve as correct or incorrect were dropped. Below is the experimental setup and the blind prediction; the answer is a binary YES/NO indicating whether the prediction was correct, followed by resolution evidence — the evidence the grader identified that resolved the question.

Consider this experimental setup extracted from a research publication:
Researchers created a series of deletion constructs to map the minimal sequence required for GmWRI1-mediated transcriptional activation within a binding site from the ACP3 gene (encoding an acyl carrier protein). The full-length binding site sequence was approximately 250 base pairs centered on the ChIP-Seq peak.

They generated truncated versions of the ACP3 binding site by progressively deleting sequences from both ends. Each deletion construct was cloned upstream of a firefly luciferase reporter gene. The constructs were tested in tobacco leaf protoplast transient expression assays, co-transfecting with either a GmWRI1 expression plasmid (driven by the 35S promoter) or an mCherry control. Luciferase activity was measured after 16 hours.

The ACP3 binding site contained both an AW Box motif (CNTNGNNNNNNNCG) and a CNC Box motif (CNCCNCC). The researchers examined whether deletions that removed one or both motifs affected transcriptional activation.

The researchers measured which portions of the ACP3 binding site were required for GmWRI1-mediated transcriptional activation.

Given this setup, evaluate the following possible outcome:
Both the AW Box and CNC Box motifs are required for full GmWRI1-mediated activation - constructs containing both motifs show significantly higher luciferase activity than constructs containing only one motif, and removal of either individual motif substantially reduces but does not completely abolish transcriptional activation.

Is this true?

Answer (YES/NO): NO